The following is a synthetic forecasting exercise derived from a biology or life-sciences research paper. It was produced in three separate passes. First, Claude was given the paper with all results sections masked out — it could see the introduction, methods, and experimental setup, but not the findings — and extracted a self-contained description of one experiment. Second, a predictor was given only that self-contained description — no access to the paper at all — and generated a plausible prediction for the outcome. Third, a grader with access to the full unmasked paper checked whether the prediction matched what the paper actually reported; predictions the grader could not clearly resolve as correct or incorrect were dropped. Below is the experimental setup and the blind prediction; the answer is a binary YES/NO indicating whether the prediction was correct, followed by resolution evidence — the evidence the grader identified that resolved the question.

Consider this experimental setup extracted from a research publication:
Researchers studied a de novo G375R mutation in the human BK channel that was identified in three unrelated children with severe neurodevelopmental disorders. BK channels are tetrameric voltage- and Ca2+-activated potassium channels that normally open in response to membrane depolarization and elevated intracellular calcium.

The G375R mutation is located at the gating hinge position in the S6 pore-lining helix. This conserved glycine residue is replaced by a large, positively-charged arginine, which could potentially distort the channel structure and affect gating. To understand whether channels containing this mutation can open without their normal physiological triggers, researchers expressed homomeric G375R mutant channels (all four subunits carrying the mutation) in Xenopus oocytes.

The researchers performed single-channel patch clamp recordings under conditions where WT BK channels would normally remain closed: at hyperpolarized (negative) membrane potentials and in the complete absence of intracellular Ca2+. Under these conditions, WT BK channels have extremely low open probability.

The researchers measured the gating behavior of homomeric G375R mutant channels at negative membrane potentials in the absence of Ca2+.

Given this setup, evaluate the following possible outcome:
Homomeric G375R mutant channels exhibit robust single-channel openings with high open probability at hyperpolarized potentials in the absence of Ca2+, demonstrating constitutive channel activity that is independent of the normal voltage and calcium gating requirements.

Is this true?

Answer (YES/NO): YES